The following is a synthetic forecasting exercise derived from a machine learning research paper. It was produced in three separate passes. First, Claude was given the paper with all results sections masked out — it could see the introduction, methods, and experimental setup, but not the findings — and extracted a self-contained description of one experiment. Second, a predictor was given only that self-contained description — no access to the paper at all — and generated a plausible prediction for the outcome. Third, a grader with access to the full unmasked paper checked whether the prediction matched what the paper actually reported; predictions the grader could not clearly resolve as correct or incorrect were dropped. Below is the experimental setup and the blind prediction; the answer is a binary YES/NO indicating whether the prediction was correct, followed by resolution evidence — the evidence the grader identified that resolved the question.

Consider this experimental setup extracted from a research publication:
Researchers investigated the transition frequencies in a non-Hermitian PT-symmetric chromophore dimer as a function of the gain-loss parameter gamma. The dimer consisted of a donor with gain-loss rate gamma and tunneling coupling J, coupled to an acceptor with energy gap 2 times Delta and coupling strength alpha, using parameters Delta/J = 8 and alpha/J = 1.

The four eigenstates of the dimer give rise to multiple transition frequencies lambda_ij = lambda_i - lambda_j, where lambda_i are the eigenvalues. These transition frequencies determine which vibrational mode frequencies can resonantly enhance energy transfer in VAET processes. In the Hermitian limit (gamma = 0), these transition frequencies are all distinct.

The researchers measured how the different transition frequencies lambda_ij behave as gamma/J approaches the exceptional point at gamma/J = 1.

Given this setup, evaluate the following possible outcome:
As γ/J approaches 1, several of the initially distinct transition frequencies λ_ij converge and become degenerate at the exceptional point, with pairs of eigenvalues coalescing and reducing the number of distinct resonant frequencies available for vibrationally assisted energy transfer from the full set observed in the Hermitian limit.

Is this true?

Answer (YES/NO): YES